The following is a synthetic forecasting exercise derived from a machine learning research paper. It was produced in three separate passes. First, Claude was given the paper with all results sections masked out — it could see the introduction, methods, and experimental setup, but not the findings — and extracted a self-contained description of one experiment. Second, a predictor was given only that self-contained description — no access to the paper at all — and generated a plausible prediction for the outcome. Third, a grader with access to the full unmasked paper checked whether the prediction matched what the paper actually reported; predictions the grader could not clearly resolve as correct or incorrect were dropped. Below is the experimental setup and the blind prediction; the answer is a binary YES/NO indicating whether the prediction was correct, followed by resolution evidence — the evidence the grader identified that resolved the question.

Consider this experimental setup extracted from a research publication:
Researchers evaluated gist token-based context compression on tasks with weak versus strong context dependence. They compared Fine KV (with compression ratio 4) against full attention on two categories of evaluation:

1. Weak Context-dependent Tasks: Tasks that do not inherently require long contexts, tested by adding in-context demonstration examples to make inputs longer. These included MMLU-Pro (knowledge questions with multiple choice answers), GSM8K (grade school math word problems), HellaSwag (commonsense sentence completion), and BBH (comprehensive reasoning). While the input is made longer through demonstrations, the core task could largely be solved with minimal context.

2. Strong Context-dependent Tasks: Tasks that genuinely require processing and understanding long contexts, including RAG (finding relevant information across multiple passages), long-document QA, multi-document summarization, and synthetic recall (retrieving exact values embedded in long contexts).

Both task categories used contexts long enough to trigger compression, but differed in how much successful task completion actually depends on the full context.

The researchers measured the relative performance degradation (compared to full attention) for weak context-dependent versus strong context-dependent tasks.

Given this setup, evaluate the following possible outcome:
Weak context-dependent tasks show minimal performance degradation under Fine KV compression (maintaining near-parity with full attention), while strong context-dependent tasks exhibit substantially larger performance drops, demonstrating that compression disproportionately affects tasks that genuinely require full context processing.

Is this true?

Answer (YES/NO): NO